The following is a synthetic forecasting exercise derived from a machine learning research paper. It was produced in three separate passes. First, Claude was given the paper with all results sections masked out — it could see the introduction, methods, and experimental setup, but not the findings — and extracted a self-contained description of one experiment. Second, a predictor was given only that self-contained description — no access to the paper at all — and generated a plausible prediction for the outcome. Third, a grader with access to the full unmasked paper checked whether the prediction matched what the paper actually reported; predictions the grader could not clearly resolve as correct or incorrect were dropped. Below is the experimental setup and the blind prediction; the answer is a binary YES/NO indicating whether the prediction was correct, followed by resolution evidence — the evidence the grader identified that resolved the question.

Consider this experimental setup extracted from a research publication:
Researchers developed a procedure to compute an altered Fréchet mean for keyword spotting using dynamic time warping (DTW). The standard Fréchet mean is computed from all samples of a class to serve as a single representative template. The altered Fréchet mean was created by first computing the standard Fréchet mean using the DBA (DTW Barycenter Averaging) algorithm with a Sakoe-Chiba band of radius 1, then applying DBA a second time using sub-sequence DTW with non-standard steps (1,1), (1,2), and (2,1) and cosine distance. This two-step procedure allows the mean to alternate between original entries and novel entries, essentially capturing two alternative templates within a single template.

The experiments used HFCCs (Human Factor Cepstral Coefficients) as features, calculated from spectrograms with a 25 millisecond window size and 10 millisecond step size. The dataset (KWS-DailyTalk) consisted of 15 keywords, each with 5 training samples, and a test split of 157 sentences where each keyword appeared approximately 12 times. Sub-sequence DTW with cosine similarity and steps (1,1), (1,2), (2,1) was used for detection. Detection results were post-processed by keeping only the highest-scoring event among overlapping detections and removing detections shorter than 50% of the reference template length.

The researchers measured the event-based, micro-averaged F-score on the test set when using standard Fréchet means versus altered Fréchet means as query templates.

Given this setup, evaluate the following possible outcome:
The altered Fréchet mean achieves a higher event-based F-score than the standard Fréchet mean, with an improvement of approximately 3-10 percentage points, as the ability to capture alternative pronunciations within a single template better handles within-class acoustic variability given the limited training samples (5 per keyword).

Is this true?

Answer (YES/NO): YES